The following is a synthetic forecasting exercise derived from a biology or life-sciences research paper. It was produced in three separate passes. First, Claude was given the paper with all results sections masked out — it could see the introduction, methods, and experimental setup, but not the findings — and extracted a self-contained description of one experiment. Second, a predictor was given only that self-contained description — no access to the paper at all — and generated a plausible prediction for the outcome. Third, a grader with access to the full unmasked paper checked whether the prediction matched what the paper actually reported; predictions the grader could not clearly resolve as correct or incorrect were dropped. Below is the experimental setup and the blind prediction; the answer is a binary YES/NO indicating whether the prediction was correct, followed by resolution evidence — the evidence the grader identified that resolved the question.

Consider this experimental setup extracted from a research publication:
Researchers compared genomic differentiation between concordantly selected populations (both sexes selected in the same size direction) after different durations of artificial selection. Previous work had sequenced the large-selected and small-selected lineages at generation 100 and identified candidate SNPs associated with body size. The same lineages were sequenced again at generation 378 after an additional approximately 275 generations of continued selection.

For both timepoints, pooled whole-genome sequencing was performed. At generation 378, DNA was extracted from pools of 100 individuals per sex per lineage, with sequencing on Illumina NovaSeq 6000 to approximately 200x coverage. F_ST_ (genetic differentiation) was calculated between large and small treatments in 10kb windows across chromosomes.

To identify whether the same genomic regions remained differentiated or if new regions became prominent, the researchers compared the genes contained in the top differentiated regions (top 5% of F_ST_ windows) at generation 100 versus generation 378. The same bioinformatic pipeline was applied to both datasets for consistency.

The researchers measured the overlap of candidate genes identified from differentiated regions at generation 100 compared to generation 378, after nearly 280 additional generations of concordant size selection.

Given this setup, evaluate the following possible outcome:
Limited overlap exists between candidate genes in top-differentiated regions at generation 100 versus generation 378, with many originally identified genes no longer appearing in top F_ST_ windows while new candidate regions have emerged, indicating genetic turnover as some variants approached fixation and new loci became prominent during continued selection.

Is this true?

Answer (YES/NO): YES